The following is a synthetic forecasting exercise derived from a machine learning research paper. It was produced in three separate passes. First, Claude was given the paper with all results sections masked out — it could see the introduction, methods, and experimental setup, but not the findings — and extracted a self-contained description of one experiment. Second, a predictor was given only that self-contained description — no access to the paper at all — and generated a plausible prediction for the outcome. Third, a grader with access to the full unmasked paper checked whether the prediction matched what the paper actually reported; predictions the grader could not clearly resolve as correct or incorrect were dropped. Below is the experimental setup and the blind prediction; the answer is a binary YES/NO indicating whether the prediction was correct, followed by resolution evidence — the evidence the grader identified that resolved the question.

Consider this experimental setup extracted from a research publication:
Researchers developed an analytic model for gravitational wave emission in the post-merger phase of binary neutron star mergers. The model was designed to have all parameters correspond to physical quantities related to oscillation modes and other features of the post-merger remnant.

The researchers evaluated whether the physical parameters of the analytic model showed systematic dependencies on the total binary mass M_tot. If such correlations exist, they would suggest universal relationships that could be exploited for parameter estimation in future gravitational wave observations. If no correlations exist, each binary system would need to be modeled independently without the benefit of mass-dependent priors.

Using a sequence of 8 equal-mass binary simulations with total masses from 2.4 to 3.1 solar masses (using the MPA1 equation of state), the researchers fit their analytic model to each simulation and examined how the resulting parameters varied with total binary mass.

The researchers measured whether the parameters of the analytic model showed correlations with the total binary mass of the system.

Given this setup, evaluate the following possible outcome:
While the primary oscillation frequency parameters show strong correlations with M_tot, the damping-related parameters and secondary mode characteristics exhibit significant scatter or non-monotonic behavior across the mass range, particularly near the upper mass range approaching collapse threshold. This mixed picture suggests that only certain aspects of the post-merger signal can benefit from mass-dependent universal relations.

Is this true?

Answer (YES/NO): NO